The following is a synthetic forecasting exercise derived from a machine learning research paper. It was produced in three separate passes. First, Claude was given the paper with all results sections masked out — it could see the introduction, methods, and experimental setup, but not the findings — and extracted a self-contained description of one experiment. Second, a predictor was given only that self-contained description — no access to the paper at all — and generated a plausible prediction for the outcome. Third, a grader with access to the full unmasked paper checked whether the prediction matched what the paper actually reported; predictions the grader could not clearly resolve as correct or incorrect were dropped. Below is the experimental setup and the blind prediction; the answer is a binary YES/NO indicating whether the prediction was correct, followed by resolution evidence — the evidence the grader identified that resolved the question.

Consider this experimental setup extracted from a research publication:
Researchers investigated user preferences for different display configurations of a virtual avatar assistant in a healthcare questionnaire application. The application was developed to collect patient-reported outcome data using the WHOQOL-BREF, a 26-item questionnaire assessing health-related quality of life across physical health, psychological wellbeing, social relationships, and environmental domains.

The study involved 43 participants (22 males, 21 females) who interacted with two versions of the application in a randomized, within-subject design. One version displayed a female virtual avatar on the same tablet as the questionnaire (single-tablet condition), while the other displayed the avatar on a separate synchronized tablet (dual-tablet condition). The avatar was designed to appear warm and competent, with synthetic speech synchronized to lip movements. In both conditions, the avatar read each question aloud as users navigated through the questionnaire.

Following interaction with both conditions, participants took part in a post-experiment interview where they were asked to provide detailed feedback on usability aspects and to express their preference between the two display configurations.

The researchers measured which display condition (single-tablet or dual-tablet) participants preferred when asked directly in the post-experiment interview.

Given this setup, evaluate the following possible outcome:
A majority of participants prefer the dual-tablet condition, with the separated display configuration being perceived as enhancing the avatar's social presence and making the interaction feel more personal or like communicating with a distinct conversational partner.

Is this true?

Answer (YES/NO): NO